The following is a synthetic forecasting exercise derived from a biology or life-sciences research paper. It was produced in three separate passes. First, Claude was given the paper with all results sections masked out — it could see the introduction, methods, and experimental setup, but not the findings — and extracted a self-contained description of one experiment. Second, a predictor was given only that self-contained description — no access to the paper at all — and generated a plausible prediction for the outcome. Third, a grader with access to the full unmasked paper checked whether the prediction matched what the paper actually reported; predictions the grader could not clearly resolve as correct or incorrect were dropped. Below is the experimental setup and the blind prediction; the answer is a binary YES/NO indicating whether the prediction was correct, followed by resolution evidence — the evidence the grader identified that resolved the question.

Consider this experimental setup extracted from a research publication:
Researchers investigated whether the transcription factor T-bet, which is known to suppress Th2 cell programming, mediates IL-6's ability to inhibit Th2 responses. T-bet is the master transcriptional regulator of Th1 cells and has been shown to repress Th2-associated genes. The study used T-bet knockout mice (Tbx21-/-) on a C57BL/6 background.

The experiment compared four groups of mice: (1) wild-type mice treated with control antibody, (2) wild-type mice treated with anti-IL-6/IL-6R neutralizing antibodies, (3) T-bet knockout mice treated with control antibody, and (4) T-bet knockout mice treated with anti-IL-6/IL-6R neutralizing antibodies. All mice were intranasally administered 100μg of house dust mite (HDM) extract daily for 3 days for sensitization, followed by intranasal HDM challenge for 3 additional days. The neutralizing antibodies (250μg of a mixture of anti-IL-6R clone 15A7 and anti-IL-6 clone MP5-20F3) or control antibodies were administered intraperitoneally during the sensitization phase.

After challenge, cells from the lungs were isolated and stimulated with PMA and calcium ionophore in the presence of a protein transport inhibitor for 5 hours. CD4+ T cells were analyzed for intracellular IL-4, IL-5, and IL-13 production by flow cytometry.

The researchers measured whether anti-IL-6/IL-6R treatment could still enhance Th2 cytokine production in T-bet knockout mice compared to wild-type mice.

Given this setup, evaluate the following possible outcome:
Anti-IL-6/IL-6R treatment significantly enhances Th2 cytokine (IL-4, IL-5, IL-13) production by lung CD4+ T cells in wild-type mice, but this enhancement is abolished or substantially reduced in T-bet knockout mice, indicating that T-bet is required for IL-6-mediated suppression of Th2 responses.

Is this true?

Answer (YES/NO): NO